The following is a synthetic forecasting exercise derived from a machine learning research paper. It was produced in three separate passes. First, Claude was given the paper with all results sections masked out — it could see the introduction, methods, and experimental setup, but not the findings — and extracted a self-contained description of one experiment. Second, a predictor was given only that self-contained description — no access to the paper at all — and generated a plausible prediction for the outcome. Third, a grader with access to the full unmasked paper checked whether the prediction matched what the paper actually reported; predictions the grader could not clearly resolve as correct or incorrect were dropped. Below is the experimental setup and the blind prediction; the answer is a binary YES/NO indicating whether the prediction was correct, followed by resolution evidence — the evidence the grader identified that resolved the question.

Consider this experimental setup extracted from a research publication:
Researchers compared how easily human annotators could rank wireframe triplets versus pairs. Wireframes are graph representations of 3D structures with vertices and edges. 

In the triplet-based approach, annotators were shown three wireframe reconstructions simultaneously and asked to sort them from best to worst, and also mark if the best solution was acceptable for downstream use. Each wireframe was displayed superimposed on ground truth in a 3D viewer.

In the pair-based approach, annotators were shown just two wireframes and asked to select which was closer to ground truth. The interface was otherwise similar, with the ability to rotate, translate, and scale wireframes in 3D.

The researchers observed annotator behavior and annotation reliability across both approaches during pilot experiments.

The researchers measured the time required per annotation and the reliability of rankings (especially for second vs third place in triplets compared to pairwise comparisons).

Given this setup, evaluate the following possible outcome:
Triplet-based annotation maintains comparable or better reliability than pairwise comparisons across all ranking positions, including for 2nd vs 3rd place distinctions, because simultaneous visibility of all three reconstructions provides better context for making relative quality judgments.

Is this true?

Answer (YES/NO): NO